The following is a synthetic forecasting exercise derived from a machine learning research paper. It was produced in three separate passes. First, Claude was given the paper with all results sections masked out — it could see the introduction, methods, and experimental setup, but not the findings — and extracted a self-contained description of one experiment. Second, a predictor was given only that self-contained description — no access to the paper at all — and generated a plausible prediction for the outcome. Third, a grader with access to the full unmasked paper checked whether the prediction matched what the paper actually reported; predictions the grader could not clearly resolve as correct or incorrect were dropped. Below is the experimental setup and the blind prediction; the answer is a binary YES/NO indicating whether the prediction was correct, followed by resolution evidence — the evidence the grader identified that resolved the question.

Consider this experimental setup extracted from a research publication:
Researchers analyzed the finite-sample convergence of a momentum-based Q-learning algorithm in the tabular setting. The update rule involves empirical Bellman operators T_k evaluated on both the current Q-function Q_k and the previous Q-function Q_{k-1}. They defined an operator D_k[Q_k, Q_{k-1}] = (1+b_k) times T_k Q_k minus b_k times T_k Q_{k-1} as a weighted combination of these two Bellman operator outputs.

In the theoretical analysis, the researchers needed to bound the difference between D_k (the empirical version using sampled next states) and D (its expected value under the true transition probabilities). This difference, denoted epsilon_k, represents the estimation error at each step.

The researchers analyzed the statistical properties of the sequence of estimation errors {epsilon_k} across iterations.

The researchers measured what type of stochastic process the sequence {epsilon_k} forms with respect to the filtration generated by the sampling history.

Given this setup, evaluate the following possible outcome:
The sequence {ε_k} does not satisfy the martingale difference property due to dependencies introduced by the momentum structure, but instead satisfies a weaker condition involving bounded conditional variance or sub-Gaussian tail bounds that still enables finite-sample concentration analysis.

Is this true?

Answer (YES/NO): NO